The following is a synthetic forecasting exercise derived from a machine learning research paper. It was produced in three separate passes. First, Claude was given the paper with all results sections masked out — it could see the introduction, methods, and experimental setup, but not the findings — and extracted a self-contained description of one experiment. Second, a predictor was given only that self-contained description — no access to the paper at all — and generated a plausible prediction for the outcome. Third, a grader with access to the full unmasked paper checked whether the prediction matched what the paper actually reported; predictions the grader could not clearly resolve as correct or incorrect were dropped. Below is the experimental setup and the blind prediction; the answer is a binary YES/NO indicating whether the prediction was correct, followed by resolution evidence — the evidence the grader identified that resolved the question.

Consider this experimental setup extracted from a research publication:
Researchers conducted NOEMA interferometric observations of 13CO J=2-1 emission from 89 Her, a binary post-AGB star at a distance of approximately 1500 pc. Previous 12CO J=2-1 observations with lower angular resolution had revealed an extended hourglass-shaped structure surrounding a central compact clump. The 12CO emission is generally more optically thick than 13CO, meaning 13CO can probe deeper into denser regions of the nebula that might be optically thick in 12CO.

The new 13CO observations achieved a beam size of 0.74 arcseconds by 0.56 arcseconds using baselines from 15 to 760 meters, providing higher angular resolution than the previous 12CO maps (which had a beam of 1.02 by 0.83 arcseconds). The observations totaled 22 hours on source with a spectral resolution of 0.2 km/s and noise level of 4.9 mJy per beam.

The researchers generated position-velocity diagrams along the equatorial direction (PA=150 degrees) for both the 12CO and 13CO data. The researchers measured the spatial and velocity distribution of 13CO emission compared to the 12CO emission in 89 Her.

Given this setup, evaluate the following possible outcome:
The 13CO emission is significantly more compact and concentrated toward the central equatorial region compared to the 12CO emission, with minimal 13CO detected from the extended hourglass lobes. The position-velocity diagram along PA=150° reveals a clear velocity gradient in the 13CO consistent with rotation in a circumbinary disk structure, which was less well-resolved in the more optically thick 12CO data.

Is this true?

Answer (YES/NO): NO